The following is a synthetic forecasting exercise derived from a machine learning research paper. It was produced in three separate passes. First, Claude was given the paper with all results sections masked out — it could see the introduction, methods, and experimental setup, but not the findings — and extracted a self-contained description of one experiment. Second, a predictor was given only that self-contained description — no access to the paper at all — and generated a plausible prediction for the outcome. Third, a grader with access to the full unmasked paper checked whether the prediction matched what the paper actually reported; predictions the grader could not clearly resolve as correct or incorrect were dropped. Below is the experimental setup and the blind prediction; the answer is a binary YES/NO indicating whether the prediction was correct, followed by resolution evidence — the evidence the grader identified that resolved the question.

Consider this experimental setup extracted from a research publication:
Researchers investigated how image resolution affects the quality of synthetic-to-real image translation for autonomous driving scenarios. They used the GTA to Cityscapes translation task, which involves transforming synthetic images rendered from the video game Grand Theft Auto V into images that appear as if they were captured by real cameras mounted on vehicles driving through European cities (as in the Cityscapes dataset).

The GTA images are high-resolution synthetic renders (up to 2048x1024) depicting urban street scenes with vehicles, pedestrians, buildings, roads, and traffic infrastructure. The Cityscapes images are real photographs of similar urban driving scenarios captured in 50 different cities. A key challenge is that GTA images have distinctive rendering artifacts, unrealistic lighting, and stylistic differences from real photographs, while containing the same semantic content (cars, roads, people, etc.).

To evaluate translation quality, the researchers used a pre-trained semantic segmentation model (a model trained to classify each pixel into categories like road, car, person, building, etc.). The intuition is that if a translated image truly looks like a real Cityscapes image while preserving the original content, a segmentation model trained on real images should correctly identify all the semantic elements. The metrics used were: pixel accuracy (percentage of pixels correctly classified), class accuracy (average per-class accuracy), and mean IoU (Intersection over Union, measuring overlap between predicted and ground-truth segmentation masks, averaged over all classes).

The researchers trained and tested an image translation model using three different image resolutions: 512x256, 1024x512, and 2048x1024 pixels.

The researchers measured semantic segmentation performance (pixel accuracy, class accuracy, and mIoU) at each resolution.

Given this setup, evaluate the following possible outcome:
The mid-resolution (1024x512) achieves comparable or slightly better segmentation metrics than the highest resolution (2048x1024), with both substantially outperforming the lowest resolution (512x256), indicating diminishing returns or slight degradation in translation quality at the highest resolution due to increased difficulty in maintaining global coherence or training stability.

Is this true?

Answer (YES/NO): NO